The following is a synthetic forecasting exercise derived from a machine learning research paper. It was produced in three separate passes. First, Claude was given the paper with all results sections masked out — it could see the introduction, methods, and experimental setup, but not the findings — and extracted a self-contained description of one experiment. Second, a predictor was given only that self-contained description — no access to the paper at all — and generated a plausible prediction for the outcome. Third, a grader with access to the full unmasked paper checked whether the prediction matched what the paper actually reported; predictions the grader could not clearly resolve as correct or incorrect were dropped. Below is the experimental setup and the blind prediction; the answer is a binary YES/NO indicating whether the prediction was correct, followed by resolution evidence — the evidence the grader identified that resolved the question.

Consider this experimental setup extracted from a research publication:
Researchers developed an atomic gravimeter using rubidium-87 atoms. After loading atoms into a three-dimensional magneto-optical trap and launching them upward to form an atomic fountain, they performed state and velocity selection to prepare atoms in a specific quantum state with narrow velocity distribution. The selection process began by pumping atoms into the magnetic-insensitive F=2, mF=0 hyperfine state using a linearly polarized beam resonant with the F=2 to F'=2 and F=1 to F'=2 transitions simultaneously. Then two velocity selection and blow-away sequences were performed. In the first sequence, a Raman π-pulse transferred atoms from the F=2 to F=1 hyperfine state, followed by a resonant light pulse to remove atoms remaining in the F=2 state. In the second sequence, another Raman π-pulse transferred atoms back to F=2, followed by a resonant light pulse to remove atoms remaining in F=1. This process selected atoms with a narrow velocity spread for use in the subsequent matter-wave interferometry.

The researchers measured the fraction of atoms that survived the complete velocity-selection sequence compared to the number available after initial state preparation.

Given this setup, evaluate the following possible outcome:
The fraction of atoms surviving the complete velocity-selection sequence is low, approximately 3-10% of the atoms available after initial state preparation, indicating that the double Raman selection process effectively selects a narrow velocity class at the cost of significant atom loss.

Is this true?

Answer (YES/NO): NO